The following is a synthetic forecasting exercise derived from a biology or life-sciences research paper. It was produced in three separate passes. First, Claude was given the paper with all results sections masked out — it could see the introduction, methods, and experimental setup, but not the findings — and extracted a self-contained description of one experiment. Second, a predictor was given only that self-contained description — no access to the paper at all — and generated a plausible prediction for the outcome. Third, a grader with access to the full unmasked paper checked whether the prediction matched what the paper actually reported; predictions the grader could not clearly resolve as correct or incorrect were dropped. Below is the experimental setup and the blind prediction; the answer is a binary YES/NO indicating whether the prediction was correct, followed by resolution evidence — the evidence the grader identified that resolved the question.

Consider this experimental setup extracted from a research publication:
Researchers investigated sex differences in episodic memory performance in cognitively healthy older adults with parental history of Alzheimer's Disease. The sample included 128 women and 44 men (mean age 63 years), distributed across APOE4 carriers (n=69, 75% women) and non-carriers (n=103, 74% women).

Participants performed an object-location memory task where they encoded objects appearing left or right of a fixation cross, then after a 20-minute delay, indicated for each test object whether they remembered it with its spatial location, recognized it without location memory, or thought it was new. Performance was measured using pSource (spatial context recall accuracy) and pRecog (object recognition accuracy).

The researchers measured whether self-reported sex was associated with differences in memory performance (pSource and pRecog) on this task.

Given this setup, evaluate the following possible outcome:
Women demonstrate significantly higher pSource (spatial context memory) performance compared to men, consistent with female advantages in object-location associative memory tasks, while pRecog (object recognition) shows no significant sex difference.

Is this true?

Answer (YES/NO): NO